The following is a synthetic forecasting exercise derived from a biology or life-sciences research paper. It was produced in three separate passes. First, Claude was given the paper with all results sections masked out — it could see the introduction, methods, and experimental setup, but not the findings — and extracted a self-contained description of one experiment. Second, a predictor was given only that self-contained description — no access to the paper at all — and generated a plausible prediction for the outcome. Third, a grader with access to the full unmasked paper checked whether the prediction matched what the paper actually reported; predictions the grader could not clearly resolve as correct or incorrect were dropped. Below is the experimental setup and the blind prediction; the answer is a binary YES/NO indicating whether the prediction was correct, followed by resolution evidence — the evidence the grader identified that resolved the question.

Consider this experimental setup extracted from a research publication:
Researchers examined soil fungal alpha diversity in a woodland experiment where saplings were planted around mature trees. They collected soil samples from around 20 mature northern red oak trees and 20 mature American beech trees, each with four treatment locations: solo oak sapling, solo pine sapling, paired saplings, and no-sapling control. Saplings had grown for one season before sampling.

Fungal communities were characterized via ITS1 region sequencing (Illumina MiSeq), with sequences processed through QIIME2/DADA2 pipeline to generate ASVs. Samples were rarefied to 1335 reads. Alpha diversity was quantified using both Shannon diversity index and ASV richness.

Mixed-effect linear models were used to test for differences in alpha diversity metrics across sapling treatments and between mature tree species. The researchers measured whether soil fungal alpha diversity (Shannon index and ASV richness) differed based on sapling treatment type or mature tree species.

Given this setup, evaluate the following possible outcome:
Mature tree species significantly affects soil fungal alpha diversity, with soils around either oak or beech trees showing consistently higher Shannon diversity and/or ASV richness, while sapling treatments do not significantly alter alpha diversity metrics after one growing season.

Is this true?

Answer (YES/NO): NO